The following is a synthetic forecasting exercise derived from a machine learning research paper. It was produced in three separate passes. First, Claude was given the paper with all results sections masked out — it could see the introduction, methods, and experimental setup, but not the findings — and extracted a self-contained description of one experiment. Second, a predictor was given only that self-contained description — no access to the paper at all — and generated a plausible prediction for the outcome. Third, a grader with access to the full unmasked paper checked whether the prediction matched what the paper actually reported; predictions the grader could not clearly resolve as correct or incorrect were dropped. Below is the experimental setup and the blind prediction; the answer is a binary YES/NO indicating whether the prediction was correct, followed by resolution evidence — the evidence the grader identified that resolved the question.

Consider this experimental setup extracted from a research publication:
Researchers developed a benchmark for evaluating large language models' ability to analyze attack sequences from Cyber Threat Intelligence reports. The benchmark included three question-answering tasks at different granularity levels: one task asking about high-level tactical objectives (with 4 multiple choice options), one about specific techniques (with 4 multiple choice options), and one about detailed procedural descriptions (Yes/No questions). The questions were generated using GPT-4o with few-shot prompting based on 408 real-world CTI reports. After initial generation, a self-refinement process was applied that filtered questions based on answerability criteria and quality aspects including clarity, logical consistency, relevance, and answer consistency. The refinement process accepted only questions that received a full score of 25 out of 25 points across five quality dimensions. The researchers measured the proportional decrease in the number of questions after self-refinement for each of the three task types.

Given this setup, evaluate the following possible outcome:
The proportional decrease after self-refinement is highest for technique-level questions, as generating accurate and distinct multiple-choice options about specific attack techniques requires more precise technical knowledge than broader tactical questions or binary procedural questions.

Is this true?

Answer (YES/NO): NO